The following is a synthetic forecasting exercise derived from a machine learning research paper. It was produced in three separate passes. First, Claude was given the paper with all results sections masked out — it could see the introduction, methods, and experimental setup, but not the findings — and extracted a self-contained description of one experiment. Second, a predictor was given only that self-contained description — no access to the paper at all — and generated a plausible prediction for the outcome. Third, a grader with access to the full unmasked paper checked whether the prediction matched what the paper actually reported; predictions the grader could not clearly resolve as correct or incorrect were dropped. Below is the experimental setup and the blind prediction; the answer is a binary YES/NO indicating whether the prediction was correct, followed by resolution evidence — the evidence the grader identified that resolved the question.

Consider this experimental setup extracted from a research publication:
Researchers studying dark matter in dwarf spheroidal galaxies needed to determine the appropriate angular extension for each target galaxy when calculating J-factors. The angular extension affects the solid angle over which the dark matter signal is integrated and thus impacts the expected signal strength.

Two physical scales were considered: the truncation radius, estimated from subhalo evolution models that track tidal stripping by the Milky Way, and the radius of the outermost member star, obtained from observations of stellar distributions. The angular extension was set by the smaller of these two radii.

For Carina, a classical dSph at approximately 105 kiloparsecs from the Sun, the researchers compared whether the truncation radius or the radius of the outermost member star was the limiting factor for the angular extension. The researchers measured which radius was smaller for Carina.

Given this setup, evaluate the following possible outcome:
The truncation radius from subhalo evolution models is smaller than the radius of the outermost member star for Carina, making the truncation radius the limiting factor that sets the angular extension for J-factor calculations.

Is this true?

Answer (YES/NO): YES